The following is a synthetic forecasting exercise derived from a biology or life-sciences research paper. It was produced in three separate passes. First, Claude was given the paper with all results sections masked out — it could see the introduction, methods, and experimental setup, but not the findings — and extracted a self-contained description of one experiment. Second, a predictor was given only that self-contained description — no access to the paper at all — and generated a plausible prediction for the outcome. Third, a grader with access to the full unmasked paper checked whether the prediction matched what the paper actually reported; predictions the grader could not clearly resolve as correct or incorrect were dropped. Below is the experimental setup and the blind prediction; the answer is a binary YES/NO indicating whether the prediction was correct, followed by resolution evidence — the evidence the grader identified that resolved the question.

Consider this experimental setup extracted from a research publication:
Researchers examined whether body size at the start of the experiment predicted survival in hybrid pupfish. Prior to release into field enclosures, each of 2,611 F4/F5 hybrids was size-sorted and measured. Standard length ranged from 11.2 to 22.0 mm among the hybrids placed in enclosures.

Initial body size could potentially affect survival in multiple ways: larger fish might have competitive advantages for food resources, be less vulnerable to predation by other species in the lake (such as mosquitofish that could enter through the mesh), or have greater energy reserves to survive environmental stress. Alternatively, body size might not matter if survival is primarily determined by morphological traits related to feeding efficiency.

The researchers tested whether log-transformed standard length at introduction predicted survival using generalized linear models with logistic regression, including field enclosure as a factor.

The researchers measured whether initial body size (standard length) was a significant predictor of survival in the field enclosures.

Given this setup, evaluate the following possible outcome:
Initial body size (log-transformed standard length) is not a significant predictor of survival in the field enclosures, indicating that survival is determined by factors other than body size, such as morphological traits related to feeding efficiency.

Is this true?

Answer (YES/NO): YES